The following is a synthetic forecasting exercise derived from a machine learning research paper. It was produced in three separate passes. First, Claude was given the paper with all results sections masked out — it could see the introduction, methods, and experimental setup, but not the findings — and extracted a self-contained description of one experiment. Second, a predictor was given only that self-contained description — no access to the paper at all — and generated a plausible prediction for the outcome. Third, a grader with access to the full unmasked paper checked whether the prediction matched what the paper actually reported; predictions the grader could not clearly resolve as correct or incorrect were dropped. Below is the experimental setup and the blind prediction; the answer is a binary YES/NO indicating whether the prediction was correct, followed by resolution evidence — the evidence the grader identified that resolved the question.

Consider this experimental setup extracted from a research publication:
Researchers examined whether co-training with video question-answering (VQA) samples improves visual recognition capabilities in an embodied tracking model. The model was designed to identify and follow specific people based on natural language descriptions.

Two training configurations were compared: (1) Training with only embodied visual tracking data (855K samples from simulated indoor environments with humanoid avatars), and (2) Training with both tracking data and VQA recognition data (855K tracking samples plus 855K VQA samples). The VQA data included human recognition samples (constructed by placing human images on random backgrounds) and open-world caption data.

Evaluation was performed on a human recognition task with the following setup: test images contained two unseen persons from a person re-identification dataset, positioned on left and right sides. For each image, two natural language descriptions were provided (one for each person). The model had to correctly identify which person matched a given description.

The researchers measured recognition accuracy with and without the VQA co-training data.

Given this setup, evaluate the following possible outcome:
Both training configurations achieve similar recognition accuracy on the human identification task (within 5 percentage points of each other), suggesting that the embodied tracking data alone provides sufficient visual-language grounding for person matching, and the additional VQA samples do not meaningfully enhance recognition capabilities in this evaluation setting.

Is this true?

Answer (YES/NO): NO